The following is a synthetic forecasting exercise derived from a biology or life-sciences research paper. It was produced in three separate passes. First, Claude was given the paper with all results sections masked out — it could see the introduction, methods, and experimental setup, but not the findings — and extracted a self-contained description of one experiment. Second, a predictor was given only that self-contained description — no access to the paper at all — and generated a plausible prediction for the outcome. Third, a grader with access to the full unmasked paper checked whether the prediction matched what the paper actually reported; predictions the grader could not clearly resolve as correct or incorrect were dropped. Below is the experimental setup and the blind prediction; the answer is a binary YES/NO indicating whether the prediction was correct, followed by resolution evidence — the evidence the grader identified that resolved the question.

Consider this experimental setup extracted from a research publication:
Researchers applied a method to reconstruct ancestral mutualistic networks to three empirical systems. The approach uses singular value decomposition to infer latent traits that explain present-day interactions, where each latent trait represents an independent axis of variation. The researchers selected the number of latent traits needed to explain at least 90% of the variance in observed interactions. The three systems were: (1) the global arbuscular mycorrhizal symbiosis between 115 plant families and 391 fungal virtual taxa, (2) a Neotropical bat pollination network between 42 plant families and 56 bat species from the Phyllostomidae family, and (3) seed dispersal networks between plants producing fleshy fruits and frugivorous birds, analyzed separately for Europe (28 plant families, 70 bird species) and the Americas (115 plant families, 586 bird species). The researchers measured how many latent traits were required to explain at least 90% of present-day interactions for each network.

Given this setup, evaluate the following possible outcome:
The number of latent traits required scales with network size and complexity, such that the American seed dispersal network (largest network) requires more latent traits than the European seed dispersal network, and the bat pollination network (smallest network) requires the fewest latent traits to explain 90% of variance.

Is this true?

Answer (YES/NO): NO